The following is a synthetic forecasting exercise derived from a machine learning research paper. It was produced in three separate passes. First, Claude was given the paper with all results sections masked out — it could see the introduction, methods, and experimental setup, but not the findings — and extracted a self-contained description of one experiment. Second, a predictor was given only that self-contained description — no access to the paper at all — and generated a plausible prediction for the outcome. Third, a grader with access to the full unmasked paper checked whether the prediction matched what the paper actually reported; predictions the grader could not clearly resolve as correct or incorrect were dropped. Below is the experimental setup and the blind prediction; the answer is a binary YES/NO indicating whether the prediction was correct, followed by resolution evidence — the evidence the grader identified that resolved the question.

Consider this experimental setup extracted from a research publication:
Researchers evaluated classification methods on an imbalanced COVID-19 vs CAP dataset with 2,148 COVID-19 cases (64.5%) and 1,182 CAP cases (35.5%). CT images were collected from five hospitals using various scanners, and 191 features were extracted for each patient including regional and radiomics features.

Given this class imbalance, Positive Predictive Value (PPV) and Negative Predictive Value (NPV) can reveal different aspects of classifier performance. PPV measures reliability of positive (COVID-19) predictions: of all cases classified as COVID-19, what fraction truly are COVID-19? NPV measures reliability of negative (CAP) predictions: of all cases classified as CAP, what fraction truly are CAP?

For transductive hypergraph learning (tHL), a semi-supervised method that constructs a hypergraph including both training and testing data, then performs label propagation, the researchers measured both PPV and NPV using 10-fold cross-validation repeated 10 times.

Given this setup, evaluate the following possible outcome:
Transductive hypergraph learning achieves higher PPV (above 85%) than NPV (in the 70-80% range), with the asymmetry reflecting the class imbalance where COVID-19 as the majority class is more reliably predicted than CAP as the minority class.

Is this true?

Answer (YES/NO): NO